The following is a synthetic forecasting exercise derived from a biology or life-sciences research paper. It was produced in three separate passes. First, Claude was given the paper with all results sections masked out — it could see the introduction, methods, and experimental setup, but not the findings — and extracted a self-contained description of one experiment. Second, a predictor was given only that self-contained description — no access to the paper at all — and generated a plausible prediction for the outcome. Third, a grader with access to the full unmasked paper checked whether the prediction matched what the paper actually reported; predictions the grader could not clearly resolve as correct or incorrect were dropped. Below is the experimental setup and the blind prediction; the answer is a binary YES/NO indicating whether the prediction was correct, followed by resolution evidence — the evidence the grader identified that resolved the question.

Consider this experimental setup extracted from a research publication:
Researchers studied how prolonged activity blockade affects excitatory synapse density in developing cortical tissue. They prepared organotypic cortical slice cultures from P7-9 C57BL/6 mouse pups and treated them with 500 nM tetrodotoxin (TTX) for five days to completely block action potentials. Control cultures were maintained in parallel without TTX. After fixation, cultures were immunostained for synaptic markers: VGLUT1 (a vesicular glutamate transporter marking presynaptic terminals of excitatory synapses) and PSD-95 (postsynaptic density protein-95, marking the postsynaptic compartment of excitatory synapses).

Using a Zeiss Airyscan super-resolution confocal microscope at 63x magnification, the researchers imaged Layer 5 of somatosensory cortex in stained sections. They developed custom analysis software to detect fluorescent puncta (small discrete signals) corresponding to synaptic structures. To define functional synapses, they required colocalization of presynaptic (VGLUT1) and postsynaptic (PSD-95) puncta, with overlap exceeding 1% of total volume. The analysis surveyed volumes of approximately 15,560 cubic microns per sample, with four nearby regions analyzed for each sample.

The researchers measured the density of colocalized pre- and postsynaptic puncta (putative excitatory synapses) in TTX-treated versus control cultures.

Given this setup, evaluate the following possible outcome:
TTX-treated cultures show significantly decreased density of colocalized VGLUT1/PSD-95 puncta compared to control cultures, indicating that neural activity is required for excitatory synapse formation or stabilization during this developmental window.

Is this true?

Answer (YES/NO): NO